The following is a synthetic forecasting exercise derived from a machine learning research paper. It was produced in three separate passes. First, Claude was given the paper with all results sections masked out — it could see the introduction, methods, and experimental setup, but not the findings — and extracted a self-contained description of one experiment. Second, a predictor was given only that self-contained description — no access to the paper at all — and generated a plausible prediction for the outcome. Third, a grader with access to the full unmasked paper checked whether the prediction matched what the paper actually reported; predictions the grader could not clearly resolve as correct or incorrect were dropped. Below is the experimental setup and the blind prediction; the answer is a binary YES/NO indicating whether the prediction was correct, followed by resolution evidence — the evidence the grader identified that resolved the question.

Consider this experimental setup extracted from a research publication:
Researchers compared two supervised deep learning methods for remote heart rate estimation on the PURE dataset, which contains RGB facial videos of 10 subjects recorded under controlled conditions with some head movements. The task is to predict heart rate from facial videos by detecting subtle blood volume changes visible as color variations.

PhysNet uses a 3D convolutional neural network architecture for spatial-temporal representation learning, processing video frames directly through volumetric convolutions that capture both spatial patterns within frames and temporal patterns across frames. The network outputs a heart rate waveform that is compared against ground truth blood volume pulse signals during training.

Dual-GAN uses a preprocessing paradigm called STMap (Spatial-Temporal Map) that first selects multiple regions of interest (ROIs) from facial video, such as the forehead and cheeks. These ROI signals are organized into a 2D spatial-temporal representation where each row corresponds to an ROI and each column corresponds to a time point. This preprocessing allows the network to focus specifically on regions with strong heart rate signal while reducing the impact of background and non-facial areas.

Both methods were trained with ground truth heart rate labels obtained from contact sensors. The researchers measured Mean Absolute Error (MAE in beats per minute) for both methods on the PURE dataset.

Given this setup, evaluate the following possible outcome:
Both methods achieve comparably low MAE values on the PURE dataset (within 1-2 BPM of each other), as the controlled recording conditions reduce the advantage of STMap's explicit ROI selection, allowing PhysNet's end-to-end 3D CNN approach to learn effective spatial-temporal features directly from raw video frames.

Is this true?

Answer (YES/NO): NO